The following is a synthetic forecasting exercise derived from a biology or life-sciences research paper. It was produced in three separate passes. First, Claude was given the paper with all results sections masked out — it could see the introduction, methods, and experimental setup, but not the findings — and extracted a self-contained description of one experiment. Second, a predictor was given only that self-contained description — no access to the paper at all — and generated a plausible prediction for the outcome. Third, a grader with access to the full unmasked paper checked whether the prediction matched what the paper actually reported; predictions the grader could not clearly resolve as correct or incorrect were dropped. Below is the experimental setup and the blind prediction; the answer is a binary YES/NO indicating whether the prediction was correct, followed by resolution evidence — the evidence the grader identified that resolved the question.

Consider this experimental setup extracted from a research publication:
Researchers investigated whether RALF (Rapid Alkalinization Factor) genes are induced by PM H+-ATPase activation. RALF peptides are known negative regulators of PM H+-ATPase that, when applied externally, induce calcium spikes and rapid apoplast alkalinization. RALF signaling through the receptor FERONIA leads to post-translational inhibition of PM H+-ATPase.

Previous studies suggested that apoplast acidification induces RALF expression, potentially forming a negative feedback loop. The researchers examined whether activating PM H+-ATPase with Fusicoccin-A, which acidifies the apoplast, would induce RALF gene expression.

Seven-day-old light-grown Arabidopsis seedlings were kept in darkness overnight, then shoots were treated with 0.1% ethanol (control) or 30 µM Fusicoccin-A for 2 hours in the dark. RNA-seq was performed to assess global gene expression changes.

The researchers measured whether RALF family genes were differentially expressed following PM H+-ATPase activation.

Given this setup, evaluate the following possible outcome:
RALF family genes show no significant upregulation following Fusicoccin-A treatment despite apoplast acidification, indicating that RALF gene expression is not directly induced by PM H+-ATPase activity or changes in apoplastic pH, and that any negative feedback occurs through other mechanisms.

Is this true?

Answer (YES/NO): NO